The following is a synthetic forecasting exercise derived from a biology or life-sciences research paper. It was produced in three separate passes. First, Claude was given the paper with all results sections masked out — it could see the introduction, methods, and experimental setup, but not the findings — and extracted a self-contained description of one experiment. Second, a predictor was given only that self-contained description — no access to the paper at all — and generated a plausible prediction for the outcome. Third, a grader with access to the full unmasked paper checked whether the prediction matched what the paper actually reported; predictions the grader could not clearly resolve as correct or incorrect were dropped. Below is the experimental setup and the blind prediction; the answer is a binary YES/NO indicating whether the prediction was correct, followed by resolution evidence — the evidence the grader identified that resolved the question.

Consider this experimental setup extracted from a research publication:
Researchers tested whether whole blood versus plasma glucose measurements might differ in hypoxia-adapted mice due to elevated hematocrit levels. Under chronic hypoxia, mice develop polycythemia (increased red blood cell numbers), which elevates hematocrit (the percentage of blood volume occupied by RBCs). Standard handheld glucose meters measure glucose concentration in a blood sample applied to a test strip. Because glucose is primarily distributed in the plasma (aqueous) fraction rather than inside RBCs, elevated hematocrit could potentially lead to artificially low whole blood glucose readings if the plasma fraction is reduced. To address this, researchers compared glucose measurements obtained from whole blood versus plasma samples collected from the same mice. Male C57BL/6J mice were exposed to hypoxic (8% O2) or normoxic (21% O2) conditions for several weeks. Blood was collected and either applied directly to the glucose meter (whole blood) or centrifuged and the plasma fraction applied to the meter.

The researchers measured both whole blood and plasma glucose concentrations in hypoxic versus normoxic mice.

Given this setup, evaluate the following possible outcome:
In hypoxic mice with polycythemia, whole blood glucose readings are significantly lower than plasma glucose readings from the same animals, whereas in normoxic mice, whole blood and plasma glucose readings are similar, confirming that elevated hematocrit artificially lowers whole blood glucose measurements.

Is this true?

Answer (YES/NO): NO